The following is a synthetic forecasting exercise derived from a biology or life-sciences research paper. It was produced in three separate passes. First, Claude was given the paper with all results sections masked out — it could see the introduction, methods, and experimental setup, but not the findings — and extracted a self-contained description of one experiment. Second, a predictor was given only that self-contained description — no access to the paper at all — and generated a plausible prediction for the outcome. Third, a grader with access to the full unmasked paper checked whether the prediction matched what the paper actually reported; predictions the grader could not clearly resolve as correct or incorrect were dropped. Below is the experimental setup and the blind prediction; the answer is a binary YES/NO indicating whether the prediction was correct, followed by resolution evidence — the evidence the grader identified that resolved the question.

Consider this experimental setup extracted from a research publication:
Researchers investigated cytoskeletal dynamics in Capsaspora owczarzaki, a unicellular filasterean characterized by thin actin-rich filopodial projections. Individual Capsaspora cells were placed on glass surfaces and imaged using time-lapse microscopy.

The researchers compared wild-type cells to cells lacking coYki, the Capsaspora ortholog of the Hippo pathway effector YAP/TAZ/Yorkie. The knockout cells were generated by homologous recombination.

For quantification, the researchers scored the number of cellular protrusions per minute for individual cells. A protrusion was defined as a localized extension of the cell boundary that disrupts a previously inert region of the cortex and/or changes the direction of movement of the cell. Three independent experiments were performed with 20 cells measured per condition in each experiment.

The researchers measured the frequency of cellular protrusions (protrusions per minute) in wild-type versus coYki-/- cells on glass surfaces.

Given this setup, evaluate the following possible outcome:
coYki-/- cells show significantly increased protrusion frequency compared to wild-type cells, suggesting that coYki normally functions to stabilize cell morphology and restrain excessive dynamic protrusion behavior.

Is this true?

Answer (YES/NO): YES